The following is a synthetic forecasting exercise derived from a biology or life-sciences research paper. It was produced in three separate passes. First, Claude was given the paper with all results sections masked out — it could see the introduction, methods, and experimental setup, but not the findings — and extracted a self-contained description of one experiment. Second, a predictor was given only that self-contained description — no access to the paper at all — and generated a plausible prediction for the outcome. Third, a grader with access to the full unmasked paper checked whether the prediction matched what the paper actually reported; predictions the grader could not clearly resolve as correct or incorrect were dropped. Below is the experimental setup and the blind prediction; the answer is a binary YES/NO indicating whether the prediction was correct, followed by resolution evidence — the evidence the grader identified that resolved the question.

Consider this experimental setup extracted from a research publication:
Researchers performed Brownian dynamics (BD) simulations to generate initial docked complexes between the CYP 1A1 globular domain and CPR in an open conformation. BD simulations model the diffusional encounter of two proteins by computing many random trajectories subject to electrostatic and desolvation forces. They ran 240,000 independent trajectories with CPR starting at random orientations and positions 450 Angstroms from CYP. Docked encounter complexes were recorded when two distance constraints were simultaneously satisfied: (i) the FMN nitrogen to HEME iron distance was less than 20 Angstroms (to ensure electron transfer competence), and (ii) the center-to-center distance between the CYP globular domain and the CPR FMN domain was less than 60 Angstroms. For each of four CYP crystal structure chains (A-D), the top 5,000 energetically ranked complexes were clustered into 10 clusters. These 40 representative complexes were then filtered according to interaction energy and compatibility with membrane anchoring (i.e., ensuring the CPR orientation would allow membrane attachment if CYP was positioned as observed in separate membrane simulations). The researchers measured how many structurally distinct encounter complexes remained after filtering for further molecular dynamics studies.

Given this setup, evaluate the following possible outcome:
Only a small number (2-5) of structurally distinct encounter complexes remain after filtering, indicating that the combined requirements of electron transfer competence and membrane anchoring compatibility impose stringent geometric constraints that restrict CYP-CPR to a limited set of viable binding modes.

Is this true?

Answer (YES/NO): NO